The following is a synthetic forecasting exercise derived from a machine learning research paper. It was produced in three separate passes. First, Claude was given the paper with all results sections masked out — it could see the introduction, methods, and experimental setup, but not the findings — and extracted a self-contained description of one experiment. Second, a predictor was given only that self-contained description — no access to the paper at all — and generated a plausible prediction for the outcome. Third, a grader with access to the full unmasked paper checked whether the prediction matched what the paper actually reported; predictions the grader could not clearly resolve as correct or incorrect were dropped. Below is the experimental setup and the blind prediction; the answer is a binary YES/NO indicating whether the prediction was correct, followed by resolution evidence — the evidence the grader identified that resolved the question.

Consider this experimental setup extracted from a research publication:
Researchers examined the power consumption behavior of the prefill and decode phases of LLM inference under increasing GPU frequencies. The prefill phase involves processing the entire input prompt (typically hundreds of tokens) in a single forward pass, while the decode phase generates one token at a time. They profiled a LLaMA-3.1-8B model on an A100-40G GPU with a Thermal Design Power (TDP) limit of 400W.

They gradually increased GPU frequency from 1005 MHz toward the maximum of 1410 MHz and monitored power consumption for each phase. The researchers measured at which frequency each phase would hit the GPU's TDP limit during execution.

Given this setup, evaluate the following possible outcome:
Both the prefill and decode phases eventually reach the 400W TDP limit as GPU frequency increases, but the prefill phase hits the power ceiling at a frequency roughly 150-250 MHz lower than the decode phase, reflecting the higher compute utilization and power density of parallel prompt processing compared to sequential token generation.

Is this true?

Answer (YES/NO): NO